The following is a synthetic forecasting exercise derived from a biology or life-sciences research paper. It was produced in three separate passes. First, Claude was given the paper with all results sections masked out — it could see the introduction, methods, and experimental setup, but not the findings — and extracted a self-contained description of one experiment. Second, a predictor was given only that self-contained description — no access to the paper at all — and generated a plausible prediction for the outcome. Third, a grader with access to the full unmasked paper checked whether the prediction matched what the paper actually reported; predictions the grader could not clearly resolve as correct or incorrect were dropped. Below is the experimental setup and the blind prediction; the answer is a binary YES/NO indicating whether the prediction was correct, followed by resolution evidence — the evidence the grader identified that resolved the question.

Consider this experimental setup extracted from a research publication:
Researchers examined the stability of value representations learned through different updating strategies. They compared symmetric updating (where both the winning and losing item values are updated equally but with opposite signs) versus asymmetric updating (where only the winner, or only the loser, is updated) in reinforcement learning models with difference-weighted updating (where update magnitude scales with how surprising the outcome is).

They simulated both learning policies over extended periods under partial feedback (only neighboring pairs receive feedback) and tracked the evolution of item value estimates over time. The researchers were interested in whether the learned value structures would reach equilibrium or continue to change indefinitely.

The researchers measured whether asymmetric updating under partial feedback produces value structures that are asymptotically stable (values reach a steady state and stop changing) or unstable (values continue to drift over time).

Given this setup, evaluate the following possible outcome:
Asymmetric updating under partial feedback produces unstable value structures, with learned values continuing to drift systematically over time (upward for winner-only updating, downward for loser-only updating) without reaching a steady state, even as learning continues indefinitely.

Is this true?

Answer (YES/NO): NO